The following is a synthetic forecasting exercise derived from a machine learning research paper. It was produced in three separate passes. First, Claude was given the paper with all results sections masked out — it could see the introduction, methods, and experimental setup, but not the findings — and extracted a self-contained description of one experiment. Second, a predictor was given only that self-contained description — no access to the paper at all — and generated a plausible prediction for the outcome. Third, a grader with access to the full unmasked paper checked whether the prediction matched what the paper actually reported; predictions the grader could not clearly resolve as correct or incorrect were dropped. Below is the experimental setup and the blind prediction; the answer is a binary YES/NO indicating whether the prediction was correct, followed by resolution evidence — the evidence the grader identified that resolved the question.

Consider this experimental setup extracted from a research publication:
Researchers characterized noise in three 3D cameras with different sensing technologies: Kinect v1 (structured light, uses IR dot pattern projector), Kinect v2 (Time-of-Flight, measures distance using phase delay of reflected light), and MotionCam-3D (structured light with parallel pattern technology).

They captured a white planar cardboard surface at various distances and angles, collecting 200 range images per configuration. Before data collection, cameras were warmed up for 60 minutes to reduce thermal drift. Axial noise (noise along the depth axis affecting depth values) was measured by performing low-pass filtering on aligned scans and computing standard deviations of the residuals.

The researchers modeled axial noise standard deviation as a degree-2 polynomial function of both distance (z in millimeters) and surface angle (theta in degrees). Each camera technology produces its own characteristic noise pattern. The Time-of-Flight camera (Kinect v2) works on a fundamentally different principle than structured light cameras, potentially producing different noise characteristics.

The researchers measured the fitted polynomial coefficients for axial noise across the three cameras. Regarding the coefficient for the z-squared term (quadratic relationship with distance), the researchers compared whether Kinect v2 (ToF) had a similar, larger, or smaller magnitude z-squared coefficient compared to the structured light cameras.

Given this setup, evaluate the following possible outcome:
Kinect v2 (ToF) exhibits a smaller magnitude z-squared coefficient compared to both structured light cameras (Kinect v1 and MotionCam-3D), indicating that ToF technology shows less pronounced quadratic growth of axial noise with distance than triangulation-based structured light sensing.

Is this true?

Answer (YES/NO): YES